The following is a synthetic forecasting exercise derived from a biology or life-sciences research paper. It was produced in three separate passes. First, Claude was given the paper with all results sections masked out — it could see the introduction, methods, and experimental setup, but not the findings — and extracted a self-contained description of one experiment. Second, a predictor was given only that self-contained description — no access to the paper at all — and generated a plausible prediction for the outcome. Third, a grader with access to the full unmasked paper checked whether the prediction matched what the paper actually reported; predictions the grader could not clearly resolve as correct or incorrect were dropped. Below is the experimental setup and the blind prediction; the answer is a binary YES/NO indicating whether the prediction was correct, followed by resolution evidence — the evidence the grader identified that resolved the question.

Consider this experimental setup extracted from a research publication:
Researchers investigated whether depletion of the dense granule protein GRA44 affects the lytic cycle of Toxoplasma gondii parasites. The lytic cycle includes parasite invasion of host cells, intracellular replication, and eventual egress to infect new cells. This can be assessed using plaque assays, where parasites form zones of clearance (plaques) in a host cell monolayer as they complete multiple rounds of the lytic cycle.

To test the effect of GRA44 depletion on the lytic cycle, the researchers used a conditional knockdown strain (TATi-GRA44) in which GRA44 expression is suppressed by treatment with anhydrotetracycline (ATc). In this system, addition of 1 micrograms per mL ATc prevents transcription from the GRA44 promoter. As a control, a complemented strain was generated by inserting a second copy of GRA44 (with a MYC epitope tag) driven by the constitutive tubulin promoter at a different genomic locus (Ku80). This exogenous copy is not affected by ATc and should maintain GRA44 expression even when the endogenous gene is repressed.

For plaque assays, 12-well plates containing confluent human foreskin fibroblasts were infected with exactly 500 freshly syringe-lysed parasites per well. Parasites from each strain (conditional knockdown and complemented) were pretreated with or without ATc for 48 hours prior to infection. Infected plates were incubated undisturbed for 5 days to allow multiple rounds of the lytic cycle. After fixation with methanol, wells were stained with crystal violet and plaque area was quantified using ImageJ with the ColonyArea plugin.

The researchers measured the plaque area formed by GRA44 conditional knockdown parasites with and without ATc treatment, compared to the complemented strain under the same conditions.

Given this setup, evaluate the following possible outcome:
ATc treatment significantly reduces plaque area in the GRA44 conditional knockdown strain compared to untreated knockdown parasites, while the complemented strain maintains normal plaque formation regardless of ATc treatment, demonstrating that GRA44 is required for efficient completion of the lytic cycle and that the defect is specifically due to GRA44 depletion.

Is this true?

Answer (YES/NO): YES